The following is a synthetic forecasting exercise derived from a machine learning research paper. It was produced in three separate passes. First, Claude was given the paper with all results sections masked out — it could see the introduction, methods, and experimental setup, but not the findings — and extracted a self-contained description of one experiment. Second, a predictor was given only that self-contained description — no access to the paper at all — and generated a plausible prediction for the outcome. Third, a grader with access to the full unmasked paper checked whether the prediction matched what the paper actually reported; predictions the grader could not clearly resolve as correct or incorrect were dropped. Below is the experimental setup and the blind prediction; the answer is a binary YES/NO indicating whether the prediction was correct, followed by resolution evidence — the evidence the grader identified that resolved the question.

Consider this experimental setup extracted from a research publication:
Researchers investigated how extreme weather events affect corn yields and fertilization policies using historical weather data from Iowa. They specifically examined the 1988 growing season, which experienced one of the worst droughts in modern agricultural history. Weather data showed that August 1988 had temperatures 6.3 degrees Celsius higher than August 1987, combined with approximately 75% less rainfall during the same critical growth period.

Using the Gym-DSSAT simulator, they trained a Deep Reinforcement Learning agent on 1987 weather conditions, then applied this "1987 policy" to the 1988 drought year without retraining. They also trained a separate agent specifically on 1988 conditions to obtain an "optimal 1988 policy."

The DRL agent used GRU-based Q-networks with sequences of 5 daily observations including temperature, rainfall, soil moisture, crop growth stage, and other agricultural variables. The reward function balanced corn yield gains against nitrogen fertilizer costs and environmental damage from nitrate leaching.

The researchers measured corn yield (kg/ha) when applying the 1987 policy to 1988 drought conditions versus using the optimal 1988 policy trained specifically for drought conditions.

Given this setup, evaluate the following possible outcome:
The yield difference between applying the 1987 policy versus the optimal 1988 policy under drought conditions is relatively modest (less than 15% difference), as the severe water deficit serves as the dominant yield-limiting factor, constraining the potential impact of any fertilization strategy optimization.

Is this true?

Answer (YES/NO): YES